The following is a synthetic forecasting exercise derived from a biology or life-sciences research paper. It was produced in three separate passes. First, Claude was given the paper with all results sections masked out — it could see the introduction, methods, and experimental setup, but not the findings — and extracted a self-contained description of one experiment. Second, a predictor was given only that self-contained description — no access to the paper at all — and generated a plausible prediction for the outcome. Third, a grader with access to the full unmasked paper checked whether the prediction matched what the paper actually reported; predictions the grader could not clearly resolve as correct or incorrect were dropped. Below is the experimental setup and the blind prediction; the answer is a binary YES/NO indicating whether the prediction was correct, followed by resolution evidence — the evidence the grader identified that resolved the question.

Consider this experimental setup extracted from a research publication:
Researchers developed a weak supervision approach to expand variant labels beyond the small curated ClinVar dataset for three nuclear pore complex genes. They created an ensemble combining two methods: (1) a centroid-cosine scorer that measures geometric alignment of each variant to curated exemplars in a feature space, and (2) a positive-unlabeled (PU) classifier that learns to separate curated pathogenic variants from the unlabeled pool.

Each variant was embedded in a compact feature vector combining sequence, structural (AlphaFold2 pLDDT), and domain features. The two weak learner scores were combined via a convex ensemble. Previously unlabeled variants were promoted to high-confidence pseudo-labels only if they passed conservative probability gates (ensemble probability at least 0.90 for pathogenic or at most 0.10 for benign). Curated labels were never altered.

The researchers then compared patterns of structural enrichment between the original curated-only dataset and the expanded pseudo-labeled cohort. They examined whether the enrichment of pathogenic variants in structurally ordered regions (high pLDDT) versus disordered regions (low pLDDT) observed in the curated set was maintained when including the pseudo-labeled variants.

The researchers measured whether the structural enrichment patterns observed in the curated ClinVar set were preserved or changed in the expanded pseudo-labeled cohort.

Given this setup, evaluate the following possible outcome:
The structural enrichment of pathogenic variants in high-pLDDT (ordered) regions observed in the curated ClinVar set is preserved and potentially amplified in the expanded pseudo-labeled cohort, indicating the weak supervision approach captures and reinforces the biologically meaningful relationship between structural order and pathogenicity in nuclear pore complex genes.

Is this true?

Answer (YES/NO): NO